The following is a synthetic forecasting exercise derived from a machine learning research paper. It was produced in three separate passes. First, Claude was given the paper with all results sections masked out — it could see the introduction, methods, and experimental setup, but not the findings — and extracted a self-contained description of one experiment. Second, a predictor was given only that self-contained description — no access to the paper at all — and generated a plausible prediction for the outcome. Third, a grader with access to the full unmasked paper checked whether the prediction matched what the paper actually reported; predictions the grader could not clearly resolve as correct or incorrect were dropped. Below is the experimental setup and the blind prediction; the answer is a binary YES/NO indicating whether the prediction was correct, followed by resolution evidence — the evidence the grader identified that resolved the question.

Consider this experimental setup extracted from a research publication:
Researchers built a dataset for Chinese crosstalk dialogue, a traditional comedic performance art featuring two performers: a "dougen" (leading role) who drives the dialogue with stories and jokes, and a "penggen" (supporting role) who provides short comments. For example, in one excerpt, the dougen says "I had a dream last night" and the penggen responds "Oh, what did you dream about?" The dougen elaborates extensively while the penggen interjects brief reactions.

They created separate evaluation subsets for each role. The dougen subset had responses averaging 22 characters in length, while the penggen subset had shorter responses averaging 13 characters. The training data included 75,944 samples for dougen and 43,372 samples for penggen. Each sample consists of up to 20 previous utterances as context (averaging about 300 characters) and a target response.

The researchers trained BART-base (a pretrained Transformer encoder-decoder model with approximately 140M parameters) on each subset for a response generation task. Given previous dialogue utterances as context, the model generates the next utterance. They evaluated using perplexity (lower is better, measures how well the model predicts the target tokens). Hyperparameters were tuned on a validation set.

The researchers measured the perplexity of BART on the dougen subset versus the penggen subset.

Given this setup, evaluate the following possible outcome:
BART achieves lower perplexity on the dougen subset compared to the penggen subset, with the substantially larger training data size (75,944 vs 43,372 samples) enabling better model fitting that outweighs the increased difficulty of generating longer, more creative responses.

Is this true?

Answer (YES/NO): NO